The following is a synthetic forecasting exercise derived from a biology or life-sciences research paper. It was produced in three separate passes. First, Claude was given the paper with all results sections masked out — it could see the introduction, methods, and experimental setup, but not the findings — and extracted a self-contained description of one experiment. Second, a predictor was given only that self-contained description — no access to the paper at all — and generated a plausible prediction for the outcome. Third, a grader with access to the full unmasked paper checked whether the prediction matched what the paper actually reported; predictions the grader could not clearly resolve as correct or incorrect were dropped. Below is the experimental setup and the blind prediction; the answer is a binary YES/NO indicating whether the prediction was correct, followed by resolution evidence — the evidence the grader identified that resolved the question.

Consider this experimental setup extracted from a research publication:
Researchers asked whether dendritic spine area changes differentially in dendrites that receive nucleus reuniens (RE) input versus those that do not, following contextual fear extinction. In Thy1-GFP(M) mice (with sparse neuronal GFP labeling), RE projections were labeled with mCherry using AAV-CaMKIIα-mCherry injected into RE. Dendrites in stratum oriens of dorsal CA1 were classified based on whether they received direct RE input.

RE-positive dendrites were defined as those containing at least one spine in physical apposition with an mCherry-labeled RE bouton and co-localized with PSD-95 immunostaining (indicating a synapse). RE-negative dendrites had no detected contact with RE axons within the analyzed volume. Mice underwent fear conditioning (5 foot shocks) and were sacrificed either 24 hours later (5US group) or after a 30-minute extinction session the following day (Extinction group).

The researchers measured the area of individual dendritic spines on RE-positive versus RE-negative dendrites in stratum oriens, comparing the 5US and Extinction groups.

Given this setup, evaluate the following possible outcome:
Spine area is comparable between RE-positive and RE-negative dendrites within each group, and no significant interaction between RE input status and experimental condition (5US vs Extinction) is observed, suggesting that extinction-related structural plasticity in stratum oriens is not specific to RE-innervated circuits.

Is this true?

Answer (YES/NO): NO